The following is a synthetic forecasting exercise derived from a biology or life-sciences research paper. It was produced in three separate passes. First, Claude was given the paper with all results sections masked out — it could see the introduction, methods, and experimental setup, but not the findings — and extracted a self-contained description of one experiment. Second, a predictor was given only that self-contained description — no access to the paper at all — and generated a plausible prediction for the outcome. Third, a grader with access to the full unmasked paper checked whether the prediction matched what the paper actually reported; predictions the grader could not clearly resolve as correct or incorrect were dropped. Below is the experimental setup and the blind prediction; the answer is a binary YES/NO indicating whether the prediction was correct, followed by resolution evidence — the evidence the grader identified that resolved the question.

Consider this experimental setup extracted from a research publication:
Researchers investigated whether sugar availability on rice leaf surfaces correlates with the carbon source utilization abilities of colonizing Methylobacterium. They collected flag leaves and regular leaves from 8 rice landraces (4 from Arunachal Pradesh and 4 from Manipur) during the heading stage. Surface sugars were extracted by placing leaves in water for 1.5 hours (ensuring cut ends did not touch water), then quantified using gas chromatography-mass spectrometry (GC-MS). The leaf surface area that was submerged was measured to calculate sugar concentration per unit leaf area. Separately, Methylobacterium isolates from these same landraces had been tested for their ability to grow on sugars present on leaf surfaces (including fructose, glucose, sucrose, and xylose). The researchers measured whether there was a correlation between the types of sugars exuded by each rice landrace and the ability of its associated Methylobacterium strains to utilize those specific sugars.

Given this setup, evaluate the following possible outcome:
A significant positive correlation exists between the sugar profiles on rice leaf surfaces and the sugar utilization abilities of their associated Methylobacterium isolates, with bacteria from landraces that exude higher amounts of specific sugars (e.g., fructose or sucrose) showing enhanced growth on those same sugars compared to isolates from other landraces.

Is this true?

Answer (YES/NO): NO